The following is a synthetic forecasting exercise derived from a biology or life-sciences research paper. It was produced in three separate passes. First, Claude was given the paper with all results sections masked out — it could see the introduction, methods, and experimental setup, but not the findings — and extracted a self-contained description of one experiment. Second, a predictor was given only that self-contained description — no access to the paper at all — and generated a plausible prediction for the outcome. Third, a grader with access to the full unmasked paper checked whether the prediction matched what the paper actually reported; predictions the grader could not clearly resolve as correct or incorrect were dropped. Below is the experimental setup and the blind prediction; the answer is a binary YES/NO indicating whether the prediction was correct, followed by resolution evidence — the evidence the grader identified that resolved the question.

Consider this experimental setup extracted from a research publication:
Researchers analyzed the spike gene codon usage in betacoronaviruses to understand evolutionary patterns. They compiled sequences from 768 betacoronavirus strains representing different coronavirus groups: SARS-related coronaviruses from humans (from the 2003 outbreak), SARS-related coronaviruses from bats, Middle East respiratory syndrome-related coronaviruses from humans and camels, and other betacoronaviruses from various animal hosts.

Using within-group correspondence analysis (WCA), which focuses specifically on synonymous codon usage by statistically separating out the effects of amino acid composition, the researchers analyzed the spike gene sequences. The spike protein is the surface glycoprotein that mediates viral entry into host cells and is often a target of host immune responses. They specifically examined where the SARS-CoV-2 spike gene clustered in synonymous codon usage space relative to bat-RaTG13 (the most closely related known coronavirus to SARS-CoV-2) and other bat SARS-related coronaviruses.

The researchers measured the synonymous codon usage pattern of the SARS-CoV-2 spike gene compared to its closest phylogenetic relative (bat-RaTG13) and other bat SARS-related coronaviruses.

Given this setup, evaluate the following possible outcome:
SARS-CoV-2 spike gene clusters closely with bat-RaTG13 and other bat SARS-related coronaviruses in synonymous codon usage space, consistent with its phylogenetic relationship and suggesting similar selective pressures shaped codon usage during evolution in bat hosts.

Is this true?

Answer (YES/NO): NO